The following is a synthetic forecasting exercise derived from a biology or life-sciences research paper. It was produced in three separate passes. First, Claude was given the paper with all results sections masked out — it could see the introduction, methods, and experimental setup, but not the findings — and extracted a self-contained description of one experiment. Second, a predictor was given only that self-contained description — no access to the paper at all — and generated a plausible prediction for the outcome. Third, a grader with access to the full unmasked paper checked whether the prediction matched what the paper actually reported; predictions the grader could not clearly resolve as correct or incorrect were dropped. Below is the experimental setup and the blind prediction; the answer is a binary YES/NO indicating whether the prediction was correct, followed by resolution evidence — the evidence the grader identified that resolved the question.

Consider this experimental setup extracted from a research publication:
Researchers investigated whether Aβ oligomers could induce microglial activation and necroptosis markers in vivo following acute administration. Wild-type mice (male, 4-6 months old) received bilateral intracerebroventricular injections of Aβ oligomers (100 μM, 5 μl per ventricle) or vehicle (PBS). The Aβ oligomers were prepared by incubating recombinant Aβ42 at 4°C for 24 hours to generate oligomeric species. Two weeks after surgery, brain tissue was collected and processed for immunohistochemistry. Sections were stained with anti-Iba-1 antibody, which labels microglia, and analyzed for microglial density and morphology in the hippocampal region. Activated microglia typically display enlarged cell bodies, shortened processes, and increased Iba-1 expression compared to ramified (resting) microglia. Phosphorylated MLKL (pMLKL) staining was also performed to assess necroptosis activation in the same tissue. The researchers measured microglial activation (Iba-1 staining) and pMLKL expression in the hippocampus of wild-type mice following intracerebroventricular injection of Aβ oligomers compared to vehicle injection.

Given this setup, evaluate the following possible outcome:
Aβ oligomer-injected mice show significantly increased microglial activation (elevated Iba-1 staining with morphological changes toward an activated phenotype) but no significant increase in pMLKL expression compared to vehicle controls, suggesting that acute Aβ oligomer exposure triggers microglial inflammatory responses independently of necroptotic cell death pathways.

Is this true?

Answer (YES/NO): NO